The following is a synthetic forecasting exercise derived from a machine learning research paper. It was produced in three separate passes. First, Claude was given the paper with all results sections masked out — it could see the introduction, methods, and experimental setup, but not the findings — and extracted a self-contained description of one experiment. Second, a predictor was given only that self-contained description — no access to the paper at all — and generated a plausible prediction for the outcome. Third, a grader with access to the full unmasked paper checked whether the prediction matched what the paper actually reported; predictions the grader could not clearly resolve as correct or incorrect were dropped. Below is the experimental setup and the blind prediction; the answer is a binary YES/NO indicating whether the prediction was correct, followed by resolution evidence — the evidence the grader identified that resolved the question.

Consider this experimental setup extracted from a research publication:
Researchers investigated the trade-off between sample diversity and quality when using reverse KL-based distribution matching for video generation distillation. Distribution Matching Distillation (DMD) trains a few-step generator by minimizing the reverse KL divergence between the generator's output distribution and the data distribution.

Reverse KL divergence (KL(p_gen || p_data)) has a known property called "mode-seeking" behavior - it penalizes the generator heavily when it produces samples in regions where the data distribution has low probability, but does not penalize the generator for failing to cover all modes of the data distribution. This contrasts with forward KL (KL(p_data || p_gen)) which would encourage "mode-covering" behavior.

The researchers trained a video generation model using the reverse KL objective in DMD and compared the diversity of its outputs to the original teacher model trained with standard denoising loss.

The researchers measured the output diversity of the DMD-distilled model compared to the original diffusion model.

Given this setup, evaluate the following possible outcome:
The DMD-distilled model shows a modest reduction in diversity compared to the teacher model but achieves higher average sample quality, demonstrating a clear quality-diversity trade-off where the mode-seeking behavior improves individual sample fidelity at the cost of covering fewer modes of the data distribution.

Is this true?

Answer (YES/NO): YES